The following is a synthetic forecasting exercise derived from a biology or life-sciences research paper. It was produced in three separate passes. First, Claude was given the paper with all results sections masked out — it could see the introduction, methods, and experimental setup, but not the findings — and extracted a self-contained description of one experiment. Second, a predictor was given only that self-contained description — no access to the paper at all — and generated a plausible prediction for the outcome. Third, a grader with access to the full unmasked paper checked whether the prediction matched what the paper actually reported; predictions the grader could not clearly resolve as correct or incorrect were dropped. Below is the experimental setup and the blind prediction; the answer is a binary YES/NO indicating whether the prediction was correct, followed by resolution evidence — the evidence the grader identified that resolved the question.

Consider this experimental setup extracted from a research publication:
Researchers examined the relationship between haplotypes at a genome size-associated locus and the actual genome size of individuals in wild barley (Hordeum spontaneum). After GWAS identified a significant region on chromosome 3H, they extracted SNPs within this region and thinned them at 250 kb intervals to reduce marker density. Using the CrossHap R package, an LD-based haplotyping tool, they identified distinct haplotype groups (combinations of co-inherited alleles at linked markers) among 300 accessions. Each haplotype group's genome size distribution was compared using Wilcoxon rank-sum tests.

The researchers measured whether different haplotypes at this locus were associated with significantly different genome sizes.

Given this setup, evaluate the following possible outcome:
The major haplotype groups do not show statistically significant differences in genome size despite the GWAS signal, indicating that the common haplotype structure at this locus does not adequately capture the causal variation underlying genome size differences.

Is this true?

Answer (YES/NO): NO